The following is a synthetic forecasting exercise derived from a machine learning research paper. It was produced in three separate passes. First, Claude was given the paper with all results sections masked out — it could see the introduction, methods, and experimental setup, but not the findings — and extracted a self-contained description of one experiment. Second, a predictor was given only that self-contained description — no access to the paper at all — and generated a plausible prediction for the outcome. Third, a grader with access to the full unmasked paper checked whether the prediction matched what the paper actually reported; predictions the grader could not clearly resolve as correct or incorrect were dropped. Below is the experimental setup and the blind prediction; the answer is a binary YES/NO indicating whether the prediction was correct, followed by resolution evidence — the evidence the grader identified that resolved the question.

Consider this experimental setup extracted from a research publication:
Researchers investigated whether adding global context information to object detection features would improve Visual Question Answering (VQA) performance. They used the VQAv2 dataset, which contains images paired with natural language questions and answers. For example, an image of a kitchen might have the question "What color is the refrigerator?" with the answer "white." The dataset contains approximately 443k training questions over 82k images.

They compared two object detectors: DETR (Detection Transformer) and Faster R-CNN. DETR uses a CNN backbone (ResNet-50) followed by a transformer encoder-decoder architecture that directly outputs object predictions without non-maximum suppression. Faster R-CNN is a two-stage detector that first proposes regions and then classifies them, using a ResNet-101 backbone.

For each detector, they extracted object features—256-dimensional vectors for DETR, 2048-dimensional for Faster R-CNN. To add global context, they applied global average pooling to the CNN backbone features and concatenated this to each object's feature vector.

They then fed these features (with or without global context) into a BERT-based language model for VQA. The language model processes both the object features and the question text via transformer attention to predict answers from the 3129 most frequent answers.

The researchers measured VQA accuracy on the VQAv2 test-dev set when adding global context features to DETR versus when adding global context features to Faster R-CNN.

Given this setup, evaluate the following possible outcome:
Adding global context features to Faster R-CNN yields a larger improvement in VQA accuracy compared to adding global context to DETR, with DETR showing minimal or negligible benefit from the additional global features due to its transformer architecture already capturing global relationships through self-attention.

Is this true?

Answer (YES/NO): NO